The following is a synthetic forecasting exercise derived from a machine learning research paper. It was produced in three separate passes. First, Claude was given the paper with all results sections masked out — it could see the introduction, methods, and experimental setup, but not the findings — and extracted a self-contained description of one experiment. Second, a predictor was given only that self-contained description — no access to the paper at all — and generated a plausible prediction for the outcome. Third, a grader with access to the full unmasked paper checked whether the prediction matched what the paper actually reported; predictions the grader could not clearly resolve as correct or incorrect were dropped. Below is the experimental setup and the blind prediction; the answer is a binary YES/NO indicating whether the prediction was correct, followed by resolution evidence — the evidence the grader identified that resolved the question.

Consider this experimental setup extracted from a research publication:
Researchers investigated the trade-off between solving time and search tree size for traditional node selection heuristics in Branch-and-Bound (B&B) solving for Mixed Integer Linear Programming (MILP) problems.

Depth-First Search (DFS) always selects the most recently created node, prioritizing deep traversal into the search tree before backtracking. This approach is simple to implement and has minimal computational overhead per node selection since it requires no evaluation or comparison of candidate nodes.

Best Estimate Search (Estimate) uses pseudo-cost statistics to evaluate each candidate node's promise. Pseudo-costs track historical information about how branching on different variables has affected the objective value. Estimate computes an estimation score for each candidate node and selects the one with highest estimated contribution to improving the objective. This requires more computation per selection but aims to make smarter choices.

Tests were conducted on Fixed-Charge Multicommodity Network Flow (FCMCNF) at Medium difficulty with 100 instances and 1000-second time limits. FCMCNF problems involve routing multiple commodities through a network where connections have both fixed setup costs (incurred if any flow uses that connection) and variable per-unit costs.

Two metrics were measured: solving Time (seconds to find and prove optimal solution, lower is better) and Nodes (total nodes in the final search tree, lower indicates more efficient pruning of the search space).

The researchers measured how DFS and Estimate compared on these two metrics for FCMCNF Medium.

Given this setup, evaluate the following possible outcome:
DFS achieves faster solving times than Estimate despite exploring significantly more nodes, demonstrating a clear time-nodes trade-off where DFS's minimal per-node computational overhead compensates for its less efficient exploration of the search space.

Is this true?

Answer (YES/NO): NO